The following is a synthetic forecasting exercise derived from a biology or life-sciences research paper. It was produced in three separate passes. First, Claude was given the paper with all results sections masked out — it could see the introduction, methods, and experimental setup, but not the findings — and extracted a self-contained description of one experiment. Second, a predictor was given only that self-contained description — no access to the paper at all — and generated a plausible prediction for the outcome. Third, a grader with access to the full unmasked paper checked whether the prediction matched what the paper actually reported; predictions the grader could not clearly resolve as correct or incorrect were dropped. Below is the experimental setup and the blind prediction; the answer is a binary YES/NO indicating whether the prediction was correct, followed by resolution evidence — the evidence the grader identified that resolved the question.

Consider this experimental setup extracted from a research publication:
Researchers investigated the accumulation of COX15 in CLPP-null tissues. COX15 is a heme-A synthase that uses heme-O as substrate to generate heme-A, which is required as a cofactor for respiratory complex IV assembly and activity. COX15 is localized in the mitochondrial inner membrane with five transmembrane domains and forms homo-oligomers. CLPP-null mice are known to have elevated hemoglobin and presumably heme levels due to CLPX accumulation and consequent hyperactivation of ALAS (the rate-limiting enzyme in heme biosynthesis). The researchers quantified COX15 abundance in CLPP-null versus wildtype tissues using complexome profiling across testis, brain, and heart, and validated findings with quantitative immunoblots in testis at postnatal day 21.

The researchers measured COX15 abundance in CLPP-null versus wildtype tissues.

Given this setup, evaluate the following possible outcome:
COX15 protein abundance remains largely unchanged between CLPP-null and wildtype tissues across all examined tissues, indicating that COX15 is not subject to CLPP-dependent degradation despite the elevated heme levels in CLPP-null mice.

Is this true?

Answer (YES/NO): NO